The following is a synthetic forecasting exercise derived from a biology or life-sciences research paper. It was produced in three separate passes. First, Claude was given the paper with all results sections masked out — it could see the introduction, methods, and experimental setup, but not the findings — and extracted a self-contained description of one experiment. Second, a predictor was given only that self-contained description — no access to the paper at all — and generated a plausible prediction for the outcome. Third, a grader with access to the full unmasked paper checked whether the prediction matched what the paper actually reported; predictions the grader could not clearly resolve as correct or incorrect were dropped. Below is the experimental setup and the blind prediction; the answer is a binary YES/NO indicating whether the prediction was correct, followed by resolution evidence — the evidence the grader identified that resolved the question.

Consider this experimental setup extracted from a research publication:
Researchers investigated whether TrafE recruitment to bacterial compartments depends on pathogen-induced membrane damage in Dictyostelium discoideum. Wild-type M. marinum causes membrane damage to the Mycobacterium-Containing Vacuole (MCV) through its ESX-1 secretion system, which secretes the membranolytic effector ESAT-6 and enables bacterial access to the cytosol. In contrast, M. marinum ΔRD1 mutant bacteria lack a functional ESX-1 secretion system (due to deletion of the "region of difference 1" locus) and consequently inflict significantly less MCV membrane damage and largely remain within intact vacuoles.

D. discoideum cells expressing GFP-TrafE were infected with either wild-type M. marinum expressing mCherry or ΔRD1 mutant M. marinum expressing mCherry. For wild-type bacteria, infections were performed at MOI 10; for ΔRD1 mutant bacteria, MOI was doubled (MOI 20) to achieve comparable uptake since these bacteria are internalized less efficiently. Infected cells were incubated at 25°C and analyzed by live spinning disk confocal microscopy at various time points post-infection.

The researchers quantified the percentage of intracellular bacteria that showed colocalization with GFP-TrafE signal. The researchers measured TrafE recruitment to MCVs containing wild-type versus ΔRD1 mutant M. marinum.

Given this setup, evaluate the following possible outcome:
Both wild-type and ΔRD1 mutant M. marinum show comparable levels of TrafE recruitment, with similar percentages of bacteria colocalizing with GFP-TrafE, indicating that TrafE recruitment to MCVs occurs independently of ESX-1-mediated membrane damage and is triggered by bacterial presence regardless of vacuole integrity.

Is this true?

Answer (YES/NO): NO